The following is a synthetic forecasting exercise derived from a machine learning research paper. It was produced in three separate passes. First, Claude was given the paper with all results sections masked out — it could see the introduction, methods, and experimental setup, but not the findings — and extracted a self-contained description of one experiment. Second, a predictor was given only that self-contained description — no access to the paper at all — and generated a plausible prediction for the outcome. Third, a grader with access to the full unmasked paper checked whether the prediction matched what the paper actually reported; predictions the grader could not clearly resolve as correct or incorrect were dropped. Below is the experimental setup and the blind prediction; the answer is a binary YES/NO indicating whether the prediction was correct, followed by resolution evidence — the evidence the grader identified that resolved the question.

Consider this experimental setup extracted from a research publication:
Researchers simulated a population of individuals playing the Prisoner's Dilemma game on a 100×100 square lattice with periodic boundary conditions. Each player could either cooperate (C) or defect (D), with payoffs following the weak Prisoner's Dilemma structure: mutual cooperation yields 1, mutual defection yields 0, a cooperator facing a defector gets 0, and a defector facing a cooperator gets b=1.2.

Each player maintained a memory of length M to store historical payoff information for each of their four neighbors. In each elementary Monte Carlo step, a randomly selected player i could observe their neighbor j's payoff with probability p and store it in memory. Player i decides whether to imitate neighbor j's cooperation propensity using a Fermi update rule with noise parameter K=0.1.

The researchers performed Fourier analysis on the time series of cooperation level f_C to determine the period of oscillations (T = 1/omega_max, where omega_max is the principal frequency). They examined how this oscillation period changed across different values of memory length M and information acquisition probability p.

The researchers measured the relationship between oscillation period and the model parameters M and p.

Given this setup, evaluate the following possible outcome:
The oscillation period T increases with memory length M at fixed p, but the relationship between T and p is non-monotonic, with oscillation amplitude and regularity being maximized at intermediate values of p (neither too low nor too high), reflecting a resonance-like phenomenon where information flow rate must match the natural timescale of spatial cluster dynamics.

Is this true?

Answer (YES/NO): NO